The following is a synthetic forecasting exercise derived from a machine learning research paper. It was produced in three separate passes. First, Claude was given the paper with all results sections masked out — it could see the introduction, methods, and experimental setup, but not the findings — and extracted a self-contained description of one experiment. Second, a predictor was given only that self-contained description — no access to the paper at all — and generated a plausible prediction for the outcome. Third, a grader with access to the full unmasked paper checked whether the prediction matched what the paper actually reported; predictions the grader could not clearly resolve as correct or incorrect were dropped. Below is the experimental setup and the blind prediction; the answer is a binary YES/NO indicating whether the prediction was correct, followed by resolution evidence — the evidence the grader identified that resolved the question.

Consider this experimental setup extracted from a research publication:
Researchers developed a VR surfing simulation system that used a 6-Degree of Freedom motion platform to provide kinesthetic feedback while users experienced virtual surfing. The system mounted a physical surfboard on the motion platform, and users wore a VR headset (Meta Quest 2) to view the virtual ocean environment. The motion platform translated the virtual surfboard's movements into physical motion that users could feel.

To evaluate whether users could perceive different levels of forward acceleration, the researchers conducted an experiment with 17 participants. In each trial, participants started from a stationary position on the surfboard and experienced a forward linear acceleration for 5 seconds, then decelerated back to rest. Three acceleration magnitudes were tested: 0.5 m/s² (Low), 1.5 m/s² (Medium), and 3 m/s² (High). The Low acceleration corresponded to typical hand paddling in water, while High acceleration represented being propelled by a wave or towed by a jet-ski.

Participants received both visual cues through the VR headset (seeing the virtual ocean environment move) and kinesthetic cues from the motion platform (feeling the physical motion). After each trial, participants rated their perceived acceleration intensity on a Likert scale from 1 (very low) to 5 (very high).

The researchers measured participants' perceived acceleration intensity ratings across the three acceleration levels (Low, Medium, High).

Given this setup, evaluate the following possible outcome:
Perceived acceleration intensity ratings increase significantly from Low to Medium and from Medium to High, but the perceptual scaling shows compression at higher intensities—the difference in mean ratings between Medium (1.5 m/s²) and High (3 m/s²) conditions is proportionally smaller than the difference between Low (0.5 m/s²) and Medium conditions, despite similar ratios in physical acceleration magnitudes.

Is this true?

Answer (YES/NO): NO